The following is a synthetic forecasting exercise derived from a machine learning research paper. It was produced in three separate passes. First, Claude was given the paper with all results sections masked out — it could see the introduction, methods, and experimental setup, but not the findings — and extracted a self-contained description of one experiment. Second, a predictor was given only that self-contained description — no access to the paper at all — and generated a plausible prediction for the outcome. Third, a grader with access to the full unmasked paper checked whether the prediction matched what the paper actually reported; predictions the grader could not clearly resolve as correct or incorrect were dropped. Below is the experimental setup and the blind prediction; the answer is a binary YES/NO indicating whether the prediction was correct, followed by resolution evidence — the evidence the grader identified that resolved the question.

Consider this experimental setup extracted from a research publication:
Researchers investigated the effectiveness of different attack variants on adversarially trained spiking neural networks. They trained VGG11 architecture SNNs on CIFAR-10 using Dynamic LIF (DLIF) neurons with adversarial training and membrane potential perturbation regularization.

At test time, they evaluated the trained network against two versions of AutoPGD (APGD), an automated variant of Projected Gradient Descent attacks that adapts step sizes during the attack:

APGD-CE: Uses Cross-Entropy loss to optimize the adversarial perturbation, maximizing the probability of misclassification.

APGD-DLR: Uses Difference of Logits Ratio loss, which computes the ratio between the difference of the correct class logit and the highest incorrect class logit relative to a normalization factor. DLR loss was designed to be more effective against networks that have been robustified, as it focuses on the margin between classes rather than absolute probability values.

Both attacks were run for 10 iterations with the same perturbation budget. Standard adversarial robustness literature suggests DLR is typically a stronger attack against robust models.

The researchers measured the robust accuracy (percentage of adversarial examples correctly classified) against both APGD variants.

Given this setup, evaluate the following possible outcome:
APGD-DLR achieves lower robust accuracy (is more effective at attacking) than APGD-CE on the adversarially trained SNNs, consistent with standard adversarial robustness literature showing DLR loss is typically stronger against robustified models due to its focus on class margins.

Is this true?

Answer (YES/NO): NO